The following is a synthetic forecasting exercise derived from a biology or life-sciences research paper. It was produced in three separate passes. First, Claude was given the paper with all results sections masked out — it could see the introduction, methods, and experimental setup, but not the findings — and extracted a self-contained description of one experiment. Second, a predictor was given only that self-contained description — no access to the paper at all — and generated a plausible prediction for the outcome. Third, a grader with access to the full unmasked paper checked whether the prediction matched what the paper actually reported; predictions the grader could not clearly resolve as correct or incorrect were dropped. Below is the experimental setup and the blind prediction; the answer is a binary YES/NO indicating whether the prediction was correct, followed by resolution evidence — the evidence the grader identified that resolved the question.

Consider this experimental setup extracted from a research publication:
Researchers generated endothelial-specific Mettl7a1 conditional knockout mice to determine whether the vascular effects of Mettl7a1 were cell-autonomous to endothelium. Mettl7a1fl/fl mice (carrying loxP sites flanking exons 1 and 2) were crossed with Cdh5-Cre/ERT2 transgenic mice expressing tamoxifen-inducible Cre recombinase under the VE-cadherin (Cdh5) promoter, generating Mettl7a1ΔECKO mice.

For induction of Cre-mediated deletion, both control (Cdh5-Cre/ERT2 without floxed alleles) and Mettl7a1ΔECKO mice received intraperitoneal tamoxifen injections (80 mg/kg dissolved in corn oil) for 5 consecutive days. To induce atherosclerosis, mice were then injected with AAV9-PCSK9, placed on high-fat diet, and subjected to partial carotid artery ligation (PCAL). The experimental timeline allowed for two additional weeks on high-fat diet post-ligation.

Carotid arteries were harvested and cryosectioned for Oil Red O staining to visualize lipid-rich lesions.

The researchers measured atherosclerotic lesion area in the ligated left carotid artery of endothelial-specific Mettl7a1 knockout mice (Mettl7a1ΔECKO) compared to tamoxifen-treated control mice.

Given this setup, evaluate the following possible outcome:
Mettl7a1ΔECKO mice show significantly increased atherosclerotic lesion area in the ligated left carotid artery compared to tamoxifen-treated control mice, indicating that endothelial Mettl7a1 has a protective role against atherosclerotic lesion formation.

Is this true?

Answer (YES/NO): YES